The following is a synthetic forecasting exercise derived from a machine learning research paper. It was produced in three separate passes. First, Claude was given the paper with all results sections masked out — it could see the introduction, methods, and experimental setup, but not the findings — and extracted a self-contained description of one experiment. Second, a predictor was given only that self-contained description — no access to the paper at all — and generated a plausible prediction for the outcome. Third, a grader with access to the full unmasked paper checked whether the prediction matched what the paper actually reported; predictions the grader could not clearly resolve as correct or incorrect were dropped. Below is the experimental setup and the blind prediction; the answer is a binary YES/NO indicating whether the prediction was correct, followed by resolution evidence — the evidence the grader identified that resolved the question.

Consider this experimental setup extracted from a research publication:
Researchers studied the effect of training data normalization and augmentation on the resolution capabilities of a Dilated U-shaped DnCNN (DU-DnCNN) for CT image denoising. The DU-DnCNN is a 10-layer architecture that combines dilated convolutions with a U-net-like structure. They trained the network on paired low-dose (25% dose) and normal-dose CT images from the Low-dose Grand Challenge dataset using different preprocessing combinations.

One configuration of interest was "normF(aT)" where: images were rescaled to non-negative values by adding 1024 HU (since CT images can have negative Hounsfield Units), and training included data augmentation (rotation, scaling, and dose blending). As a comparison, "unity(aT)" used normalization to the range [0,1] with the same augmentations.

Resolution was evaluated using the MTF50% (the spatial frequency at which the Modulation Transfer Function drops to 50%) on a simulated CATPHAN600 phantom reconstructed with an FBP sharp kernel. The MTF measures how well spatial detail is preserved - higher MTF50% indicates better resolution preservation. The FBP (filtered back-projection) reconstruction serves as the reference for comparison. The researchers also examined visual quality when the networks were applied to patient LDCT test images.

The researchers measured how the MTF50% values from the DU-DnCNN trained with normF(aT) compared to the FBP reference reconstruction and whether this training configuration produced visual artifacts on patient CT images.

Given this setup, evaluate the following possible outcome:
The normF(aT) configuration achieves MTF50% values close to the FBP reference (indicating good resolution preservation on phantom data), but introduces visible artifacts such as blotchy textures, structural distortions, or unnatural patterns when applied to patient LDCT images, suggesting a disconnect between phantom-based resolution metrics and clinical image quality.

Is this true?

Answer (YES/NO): NO